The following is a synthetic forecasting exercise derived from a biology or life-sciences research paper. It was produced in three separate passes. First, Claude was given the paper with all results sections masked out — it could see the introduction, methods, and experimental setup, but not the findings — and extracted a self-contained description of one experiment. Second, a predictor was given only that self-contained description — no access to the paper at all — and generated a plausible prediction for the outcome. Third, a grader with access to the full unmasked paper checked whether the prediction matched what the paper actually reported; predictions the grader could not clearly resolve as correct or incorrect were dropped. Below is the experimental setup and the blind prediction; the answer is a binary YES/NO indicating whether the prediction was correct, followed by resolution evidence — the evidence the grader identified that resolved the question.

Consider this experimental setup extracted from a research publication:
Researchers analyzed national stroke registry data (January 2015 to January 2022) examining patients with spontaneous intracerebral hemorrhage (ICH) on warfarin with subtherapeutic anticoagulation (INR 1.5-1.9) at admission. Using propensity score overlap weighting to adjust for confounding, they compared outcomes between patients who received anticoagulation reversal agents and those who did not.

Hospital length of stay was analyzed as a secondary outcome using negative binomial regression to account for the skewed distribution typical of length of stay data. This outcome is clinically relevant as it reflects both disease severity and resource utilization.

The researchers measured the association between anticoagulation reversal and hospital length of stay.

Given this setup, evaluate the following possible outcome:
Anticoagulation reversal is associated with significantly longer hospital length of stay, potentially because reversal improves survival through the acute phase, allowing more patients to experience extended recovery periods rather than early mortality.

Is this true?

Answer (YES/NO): YES